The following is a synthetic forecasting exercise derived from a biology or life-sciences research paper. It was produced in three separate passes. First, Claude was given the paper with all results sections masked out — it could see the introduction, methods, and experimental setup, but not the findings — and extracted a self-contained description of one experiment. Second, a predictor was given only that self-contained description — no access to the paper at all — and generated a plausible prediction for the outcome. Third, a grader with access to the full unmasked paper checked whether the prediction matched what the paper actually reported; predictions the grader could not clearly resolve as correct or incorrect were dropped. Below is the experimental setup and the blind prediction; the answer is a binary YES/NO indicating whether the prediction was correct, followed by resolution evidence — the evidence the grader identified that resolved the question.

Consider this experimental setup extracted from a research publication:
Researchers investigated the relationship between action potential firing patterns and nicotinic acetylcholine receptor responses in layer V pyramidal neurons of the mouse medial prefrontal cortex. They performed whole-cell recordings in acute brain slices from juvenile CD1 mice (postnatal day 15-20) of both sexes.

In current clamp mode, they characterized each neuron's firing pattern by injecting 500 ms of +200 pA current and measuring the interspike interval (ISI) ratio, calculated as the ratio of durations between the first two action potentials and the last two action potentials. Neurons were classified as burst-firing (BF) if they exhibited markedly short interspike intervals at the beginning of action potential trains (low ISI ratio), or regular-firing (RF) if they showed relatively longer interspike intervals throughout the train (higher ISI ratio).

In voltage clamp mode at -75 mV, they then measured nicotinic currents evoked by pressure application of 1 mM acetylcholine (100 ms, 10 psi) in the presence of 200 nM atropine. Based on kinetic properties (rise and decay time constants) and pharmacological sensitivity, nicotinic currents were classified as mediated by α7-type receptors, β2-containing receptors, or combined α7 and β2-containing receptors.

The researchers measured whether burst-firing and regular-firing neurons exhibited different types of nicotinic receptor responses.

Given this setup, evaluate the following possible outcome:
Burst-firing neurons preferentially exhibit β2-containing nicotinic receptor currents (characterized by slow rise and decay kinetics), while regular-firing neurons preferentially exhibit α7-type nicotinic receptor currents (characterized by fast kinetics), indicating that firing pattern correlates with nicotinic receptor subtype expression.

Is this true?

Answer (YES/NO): NO